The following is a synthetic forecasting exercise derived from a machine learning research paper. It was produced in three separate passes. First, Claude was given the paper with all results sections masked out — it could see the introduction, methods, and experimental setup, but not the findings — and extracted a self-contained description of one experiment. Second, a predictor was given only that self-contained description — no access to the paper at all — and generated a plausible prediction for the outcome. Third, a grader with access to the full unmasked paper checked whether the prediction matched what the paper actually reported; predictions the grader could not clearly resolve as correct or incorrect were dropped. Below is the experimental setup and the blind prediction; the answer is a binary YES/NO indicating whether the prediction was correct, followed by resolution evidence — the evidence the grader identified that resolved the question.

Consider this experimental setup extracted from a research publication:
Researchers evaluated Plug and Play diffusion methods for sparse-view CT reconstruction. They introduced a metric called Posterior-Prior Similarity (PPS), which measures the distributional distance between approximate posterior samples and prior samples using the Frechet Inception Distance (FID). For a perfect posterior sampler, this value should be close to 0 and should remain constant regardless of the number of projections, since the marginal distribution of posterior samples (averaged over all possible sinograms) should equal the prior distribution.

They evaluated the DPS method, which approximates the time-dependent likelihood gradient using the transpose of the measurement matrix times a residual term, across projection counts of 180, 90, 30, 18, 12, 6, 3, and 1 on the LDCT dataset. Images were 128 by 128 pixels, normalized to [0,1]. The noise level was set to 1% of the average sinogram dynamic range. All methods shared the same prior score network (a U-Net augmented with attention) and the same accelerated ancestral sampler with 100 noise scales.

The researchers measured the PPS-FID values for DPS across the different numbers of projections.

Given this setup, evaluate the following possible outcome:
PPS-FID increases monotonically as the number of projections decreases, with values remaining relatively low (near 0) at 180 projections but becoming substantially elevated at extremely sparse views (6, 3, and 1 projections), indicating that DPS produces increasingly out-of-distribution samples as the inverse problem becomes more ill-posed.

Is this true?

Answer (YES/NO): NO